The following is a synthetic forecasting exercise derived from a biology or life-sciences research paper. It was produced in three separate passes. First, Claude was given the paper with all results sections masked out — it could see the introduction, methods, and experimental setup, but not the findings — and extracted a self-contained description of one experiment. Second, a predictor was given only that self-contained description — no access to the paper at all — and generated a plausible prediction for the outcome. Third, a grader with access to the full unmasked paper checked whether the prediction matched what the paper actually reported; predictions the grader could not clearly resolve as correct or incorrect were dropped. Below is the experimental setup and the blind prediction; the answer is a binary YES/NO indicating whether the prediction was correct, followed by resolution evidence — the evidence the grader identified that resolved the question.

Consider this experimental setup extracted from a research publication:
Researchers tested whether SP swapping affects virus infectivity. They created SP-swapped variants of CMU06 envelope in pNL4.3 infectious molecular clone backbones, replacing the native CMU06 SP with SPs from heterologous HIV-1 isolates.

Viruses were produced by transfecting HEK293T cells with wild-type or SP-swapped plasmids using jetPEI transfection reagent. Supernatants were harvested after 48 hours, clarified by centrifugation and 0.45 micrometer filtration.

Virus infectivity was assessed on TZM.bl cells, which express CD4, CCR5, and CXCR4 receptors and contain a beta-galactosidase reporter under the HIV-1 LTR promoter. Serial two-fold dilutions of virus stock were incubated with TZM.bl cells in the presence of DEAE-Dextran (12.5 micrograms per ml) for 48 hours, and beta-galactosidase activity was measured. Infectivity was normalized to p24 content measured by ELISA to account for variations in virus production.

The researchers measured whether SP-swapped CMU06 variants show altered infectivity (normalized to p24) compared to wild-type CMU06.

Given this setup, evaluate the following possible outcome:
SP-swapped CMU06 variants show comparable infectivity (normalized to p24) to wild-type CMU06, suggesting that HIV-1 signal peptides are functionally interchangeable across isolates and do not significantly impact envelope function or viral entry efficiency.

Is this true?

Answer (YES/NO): NO